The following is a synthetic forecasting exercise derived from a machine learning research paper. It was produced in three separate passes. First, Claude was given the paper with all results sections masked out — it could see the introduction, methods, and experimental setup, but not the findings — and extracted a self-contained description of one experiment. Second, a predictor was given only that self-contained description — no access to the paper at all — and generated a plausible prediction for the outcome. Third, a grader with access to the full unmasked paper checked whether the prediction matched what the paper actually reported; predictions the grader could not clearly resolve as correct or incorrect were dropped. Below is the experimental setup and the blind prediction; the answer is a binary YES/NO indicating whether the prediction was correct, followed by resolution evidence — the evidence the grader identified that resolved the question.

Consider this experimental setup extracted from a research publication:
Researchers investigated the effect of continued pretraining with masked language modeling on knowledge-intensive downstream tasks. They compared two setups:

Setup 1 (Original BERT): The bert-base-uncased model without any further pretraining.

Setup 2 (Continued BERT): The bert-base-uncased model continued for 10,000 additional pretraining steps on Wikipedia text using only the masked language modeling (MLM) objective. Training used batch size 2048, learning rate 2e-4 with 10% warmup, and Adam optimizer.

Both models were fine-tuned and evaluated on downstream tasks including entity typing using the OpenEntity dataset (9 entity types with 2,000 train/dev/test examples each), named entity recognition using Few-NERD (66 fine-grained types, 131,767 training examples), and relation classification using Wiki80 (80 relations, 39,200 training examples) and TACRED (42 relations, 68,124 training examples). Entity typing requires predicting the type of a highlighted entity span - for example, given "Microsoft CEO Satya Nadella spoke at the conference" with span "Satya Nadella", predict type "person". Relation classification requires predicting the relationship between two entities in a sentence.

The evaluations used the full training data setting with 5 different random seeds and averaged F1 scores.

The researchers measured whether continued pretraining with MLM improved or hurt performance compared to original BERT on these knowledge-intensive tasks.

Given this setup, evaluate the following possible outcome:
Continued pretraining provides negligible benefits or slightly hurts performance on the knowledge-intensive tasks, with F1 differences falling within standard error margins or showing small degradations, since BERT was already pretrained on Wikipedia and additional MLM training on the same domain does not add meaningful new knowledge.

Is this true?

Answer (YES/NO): NO